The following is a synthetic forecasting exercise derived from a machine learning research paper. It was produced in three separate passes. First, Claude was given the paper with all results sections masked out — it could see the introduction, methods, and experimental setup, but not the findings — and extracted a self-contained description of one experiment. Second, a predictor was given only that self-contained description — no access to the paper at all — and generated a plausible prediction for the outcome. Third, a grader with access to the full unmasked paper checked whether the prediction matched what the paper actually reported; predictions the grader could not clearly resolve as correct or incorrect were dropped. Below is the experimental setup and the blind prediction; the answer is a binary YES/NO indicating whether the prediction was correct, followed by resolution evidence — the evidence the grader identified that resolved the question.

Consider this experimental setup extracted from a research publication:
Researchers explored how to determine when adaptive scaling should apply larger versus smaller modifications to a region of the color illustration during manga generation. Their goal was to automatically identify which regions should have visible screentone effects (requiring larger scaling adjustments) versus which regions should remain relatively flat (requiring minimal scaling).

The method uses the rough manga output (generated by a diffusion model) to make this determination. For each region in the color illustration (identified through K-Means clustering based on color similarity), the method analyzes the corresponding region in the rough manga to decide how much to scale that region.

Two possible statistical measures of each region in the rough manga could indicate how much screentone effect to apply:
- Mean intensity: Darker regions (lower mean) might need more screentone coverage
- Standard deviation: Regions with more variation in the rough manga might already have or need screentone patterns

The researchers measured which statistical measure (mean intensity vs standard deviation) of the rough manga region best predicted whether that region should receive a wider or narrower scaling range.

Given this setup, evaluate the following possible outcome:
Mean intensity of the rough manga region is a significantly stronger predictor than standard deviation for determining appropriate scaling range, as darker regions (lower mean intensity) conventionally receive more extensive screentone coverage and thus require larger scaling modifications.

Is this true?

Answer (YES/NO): NO